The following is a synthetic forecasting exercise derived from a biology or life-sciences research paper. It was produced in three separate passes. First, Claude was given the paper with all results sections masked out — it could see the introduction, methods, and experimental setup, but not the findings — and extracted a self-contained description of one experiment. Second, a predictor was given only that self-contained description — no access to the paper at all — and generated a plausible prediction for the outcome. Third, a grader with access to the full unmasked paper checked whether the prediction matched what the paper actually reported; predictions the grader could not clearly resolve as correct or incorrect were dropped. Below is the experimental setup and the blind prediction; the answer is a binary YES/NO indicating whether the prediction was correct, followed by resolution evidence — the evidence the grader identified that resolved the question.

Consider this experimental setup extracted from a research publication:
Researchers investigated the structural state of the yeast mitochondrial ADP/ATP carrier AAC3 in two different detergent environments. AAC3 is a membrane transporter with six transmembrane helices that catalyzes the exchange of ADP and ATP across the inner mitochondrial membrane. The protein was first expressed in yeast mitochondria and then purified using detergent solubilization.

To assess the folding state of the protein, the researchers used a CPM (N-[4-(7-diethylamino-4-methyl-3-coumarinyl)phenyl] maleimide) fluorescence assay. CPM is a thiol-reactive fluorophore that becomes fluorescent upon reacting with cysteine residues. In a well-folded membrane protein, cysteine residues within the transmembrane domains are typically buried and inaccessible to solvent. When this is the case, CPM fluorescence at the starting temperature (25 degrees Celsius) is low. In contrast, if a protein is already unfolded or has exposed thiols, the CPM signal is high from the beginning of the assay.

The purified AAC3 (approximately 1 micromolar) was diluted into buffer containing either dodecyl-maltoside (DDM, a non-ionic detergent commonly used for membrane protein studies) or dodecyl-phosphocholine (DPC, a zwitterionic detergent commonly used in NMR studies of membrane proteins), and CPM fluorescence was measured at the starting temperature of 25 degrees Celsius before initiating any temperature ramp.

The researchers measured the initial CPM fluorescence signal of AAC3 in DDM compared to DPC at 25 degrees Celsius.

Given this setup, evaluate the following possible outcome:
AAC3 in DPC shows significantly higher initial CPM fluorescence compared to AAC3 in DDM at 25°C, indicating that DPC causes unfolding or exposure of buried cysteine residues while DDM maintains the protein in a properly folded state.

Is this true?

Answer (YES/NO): YES